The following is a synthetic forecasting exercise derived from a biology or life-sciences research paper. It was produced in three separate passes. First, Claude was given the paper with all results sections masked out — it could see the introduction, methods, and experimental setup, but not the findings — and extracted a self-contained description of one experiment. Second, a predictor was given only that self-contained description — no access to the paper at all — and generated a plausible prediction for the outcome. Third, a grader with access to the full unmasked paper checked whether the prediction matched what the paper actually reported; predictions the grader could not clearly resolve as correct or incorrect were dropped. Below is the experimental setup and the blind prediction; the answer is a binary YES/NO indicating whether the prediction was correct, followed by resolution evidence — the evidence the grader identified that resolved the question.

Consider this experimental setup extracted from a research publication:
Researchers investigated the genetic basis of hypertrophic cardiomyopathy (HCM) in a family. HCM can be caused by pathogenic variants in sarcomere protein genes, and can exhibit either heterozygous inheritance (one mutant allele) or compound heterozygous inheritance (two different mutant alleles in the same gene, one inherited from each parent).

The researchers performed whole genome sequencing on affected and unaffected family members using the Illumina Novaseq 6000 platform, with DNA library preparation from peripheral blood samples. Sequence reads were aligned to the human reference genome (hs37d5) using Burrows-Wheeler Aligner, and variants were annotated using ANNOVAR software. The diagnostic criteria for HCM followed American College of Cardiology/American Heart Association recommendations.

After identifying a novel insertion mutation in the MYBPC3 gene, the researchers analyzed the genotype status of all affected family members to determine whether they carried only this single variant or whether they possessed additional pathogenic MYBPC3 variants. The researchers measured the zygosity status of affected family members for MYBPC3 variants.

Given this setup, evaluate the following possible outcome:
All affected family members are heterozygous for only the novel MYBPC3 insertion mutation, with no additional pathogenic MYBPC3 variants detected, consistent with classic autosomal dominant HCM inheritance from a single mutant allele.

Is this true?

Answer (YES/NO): NO